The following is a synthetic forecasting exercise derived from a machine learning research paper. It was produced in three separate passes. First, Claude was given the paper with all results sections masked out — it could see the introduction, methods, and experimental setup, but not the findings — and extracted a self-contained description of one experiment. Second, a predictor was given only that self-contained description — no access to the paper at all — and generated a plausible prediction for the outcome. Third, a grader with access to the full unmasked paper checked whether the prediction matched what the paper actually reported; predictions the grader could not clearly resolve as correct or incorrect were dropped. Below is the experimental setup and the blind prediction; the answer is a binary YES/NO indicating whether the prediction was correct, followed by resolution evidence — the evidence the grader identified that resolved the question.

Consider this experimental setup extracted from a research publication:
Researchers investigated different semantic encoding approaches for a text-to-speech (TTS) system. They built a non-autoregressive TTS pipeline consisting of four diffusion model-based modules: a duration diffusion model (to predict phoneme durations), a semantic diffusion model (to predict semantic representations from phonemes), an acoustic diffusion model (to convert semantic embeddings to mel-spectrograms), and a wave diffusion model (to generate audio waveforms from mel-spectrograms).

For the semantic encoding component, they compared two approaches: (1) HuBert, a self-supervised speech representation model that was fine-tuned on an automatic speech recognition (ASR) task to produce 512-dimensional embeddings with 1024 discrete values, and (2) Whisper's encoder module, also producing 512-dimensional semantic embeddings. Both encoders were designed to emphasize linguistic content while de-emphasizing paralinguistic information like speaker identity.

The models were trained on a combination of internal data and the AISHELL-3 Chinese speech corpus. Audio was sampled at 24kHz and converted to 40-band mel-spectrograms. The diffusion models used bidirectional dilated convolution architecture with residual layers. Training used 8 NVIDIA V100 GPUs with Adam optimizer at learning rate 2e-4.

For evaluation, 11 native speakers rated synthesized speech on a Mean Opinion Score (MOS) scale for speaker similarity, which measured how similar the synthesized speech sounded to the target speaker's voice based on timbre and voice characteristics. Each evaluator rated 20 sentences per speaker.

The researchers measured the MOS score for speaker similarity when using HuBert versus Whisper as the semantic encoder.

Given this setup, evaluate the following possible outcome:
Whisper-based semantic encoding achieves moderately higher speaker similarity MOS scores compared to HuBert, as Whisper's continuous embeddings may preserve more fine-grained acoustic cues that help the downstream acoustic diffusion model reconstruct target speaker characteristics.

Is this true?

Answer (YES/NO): YES